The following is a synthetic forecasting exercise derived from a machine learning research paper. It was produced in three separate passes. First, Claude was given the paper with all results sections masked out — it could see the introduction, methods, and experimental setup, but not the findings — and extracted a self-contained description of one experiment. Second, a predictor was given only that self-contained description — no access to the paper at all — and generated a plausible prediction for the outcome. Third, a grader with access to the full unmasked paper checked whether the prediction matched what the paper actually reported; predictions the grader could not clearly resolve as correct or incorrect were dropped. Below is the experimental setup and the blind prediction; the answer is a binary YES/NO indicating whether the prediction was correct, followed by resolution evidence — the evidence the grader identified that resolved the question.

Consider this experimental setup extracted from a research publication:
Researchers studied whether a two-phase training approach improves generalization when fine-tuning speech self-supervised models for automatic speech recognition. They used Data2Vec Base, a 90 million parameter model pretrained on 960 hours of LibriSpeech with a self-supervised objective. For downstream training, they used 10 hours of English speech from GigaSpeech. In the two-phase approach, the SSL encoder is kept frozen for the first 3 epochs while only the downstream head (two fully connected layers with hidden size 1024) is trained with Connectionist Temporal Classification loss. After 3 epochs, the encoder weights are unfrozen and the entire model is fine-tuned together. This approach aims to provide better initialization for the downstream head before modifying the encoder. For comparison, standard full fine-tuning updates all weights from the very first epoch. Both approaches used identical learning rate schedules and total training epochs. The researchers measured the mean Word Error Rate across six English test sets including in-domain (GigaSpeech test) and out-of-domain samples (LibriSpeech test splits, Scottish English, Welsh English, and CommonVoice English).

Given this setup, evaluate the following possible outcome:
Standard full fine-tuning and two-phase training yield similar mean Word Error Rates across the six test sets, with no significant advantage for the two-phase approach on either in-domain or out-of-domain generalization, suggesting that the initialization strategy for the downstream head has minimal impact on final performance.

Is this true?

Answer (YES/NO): NO